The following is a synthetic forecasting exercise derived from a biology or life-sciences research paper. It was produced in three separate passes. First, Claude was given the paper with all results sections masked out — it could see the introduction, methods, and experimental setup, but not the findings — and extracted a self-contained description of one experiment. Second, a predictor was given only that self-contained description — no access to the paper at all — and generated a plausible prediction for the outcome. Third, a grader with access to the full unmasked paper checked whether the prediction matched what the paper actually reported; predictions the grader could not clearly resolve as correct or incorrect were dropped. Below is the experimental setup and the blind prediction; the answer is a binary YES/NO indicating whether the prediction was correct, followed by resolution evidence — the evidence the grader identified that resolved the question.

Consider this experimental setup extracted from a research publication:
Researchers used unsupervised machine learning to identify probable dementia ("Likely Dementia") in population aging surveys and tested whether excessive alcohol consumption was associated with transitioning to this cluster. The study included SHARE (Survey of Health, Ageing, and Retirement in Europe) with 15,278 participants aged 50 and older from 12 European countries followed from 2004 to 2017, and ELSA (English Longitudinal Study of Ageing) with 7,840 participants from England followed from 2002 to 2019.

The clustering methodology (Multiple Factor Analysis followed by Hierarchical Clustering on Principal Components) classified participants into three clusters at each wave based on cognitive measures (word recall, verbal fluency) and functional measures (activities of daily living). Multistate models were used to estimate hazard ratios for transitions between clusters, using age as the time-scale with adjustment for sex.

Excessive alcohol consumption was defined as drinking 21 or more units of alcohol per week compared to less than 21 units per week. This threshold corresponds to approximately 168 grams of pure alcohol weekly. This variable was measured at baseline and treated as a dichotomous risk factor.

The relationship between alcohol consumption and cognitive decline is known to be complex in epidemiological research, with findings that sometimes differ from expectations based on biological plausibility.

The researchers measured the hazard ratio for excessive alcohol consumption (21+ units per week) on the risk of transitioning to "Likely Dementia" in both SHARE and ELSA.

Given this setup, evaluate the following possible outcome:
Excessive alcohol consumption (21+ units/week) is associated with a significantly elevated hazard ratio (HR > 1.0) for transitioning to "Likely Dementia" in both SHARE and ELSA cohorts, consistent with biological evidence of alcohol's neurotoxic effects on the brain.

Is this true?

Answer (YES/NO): NO